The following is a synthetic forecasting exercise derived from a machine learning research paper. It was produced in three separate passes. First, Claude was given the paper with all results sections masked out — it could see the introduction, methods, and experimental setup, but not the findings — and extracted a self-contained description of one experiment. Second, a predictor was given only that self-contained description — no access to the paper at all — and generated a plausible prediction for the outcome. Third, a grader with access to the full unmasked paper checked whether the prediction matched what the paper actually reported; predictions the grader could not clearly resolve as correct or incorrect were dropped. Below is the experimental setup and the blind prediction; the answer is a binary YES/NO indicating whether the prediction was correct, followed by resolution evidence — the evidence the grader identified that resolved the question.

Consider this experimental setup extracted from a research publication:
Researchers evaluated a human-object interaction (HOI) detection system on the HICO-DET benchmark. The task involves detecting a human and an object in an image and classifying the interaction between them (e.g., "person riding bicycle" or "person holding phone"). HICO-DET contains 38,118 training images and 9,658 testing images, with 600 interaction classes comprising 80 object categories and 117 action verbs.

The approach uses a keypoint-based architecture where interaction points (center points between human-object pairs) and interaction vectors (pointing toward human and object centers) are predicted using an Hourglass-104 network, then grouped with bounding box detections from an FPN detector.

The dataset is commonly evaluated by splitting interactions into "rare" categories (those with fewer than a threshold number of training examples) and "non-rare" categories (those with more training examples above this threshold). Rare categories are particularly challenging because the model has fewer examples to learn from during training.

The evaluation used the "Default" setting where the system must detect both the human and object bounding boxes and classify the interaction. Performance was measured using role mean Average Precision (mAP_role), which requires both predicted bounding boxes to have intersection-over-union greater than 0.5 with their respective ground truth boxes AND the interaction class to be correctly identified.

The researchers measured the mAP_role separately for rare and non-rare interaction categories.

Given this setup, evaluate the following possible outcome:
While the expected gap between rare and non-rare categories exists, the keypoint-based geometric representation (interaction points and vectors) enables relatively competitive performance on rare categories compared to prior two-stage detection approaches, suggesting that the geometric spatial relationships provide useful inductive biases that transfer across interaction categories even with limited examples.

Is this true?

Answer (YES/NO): NO